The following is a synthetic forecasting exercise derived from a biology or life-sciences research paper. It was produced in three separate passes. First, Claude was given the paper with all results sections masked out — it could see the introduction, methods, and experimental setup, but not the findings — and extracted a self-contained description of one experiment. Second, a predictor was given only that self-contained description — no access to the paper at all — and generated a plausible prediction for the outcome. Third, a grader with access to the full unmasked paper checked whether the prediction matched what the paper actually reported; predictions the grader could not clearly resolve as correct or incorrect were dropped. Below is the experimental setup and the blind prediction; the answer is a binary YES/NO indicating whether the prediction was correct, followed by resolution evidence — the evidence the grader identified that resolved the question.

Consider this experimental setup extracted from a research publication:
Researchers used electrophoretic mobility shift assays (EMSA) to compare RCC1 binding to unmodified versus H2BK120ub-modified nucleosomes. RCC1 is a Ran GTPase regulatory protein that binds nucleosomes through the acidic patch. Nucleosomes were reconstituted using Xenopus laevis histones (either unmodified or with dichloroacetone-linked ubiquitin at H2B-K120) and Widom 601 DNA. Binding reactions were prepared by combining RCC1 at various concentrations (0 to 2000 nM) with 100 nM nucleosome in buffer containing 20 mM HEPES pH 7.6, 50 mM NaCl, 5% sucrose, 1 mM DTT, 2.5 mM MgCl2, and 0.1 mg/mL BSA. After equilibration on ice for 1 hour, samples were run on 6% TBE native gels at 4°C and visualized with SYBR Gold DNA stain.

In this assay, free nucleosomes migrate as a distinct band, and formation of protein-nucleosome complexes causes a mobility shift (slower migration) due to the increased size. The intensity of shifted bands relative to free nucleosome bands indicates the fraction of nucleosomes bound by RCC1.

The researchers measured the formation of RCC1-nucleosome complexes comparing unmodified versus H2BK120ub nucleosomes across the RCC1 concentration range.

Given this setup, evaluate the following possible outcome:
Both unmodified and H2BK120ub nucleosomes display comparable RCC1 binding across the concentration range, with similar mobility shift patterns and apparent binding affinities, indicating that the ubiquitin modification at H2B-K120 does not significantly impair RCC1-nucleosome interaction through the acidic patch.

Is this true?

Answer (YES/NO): NO